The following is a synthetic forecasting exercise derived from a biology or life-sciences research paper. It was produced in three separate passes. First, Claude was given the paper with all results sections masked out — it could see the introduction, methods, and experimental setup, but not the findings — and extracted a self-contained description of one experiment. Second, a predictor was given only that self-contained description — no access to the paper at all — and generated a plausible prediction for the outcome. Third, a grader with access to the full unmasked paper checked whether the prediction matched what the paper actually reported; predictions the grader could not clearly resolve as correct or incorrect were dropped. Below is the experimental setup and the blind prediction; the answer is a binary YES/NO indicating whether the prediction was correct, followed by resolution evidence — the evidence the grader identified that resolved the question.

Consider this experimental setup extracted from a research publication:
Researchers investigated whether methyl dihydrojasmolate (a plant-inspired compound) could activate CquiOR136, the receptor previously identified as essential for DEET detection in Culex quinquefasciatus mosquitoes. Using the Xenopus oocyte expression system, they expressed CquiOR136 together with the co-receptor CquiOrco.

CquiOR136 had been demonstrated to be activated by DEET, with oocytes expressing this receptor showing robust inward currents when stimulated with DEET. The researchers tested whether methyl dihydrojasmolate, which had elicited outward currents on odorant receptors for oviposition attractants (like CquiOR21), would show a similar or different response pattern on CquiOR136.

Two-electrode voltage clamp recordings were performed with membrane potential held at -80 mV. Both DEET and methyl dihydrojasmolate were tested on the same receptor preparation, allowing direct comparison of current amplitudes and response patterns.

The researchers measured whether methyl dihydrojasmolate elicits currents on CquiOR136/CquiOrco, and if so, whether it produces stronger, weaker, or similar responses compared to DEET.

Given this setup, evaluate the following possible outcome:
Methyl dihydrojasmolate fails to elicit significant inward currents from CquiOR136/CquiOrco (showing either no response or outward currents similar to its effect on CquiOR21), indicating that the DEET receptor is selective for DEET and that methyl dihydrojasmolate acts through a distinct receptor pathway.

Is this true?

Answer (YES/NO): NO